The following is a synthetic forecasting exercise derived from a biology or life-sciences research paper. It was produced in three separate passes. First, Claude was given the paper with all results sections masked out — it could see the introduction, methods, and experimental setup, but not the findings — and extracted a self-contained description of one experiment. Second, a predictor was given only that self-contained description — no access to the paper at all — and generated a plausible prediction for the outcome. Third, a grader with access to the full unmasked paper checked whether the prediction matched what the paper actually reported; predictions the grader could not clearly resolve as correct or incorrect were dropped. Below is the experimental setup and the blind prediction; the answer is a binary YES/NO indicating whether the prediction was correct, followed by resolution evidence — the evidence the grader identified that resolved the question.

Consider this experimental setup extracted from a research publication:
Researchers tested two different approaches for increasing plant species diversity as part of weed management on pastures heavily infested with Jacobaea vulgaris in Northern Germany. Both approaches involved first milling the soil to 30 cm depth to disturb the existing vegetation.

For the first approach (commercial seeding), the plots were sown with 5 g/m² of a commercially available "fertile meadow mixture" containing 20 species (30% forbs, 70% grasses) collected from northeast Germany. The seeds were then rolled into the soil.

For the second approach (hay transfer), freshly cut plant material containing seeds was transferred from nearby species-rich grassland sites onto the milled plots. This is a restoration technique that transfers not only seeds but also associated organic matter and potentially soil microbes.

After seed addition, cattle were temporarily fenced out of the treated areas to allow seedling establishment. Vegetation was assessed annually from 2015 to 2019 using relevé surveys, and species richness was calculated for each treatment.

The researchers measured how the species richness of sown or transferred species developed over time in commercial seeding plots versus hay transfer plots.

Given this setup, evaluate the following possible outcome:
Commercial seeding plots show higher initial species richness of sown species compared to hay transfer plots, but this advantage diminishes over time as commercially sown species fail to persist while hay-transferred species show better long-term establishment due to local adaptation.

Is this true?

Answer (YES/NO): NO